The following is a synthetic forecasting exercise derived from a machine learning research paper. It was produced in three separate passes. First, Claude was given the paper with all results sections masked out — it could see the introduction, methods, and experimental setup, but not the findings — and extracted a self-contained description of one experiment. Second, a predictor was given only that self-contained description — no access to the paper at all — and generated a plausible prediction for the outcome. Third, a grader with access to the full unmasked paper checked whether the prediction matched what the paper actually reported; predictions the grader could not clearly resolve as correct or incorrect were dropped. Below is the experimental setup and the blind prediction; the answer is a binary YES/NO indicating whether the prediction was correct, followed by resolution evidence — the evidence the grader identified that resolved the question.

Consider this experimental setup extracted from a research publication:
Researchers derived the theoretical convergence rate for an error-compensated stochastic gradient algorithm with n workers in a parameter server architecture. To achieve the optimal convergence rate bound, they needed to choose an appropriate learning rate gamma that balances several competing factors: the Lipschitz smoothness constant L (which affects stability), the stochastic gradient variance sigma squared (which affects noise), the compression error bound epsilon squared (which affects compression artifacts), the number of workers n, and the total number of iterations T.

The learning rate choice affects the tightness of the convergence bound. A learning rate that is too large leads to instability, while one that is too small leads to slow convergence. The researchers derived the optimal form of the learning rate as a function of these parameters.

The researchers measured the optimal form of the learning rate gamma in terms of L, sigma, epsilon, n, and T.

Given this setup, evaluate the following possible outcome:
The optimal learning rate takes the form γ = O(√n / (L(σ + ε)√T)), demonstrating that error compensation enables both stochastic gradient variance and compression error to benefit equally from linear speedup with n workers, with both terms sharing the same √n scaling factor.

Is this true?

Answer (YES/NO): NO